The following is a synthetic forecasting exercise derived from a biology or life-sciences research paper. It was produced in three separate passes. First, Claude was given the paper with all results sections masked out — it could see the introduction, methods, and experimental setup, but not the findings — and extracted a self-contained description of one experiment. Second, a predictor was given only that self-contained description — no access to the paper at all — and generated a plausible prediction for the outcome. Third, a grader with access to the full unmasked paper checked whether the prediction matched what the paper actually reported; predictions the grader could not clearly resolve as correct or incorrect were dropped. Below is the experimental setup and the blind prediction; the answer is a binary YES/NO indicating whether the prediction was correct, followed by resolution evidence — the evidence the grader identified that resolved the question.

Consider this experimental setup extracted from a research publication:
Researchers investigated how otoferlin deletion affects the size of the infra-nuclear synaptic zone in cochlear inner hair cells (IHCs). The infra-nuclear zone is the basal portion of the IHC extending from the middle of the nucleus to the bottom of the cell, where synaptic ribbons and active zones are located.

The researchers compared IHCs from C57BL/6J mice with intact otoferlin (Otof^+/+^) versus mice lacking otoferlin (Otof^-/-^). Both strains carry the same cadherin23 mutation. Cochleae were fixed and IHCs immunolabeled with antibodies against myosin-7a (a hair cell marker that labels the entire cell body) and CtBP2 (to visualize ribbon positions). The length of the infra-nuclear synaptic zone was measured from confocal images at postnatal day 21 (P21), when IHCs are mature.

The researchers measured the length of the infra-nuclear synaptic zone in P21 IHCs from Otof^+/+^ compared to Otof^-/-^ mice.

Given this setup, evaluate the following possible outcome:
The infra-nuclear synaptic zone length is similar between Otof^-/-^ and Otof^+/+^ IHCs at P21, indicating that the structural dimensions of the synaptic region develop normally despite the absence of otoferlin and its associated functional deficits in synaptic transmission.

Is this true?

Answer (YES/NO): NO